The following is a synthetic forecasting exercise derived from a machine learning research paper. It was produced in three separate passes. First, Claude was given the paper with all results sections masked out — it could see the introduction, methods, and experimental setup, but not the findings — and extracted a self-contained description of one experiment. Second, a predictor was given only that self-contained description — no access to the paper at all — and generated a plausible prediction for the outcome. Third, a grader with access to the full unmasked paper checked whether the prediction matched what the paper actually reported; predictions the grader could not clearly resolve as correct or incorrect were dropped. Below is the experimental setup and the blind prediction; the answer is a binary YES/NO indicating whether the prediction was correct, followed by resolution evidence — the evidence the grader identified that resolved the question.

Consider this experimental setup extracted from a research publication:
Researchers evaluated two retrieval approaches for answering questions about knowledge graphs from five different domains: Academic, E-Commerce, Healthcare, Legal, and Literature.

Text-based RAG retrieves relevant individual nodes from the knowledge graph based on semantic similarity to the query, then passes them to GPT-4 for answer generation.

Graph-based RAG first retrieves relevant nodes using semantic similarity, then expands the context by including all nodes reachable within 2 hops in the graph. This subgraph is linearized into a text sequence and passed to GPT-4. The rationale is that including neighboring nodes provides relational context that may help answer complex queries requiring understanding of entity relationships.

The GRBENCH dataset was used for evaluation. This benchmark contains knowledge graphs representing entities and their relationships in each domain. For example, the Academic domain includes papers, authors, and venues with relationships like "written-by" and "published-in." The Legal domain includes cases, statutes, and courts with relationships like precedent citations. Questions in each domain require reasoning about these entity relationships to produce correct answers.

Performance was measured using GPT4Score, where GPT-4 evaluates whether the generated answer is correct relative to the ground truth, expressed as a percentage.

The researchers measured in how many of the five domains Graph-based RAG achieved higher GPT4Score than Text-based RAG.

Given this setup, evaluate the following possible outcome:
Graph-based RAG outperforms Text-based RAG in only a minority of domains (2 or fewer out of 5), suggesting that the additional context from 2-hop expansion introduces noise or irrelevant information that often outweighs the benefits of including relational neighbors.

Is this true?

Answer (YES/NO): NO